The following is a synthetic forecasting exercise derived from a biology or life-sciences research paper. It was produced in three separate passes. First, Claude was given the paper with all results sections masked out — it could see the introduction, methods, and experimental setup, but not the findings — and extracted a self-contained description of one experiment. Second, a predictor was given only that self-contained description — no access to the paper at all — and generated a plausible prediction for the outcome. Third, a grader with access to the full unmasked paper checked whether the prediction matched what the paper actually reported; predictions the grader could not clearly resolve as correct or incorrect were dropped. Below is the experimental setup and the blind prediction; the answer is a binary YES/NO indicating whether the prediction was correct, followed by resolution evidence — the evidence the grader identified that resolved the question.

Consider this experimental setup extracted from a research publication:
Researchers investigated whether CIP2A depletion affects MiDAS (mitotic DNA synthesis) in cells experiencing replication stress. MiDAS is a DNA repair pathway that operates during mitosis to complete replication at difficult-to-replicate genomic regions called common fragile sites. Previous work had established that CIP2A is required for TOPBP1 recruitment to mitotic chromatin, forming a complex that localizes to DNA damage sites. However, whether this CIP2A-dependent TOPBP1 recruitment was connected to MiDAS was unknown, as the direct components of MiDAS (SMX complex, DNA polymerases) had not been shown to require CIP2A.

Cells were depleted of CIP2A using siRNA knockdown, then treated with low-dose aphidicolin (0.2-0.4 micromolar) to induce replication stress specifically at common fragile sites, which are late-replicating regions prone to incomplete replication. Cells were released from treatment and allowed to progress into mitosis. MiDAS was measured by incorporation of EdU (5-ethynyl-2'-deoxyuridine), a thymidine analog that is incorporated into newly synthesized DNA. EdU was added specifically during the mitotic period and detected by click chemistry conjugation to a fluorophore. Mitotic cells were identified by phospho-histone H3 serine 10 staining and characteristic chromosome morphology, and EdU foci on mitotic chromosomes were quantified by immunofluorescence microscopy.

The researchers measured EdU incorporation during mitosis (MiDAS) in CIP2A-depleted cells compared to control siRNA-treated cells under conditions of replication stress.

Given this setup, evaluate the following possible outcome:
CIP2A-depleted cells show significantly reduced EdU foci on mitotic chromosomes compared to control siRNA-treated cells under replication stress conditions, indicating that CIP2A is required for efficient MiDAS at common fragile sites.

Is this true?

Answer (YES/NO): YES